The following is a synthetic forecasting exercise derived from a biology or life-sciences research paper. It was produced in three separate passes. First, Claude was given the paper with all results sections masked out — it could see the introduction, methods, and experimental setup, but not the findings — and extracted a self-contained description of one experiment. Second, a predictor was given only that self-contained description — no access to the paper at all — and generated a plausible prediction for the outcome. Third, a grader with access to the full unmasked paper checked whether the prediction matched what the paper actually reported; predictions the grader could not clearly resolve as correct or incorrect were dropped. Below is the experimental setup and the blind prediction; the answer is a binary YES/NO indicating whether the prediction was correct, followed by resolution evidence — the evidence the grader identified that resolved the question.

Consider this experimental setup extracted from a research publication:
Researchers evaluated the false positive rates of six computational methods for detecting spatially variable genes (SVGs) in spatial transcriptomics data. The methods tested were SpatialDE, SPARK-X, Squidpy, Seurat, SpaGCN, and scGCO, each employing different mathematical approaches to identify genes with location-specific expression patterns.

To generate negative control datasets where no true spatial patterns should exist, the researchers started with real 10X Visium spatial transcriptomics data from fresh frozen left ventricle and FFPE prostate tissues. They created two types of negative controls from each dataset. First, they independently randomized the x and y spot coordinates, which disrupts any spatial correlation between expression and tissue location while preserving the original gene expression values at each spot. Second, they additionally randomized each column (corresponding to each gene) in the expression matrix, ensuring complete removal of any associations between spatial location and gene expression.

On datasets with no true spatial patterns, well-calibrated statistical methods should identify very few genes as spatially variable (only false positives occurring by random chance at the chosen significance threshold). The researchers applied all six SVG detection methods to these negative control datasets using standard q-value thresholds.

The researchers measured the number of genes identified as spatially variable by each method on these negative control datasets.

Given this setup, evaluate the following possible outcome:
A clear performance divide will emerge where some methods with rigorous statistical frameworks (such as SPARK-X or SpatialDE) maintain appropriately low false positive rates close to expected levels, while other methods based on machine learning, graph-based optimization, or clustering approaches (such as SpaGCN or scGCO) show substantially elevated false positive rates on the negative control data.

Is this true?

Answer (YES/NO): NO